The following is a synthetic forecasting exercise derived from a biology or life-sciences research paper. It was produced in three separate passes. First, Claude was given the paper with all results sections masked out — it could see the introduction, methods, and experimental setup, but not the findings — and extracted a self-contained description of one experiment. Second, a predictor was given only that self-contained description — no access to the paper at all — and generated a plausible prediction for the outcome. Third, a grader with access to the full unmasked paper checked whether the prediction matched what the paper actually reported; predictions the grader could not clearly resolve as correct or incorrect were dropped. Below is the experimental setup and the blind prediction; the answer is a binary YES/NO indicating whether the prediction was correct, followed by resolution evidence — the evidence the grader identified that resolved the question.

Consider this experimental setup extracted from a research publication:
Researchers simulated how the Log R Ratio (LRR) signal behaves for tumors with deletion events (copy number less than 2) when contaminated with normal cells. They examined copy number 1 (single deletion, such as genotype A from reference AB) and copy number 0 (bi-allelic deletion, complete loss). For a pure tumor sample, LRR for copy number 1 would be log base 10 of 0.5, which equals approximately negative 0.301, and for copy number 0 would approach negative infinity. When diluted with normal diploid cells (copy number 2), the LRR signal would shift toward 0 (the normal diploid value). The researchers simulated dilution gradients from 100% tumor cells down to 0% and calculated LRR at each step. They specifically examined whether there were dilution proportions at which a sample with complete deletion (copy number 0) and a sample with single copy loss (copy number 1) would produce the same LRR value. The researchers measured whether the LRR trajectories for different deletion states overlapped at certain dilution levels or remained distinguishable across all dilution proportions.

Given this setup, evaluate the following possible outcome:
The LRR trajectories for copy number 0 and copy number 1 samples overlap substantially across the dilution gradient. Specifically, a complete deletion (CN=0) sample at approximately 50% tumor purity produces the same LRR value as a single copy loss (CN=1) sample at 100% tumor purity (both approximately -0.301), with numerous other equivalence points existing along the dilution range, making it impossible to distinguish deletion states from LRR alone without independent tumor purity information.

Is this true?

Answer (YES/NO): NO